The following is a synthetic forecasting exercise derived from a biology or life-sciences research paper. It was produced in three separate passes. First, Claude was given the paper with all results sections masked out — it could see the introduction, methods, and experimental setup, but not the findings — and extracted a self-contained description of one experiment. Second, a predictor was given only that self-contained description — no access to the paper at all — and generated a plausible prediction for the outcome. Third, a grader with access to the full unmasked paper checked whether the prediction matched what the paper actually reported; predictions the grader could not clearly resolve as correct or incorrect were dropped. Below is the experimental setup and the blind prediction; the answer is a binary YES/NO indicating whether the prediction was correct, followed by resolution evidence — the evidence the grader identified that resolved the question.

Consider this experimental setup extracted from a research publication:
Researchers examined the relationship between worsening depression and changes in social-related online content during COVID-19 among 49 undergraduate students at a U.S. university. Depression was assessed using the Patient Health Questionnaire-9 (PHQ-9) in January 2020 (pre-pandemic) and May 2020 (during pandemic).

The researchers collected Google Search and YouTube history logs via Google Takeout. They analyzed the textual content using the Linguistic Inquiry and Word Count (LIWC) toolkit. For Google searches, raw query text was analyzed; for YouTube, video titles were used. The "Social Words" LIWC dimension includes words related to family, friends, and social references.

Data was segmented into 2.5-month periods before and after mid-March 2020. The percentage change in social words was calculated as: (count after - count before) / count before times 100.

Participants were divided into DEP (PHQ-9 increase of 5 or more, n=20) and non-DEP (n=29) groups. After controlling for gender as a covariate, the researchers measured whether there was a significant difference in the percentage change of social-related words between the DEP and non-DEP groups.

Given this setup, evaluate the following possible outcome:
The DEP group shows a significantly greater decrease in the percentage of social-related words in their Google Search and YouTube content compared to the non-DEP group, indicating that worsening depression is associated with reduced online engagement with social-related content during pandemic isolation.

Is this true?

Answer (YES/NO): NO